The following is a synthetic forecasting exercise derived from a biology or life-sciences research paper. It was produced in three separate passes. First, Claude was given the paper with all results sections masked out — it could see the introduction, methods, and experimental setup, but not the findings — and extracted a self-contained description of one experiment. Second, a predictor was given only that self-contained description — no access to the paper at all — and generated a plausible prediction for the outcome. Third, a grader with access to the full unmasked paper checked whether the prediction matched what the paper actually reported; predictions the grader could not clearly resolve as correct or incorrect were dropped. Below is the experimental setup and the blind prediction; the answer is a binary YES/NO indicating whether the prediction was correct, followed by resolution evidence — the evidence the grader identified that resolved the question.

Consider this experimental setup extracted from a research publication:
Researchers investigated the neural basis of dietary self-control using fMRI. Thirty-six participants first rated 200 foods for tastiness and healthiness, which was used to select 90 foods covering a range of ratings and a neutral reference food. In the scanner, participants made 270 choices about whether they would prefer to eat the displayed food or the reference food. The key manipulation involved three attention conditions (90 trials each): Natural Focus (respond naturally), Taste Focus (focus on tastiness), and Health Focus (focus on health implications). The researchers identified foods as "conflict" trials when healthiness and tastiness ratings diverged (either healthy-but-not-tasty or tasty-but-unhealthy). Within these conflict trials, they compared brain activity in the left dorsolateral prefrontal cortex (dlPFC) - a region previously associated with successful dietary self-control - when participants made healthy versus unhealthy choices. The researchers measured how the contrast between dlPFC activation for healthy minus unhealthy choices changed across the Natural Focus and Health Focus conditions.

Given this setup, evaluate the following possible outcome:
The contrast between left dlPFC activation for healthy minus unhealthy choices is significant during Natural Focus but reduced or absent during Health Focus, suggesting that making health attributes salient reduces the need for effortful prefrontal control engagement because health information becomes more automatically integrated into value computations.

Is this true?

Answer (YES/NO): NO